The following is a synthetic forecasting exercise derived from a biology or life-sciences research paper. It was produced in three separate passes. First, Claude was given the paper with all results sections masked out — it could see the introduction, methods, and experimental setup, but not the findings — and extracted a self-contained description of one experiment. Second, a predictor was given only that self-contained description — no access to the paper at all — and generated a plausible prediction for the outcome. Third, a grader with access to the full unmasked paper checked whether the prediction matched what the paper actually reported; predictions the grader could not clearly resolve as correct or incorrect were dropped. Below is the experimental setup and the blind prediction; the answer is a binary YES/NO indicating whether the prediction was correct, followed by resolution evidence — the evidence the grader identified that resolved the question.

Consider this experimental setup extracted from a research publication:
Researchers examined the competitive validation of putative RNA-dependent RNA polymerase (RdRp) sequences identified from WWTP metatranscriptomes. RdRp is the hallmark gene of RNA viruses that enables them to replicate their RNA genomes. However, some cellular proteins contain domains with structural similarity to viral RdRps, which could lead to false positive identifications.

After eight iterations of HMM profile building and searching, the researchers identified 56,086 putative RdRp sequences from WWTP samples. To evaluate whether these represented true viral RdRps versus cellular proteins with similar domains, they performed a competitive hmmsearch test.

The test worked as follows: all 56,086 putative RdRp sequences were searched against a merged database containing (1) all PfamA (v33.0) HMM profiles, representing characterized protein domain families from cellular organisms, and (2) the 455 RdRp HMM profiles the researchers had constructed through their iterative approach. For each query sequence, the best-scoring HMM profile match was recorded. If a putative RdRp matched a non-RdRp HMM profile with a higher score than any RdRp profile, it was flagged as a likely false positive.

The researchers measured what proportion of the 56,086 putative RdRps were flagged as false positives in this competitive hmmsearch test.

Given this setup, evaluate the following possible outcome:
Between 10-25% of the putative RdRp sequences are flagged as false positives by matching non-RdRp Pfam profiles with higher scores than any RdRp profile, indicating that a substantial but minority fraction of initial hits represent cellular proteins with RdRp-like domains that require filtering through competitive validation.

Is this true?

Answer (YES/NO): NO